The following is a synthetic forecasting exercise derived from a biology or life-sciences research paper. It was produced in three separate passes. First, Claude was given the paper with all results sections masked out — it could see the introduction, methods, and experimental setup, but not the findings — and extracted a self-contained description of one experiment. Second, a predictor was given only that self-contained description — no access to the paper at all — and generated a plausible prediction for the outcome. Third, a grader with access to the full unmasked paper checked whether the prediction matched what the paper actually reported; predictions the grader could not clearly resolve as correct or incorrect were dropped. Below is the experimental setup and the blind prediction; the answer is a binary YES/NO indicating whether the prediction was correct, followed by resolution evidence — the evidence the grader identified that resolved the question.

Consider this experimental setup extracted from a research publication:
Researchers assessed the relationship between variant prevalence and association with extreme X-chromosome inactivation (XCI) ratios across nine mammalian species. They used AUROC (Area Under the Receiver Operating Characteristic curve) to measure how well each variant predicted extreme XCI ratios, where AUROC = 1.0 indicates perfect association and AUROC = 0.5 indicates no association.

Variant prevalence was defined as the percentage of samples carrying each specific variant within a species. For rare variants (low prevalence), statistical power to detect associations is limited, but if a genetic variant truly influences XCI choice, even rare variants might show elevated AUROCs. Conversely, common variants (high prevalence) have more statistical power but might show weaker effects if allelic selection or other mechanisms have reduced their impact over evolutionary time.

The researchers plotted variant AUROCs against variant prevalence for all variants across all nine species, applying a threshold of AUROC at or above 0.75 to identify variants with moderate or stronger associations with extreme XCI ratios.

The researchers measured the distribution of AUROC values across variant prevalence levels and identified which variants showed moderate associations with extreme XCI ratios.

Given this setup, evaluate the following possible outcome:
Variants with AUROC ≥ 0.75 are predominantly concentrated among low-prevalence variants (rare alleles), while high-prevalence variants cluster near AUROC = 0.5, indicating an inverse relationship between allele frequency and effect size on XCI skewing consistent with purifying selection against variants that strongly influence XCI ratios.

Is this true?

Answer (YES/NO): YES